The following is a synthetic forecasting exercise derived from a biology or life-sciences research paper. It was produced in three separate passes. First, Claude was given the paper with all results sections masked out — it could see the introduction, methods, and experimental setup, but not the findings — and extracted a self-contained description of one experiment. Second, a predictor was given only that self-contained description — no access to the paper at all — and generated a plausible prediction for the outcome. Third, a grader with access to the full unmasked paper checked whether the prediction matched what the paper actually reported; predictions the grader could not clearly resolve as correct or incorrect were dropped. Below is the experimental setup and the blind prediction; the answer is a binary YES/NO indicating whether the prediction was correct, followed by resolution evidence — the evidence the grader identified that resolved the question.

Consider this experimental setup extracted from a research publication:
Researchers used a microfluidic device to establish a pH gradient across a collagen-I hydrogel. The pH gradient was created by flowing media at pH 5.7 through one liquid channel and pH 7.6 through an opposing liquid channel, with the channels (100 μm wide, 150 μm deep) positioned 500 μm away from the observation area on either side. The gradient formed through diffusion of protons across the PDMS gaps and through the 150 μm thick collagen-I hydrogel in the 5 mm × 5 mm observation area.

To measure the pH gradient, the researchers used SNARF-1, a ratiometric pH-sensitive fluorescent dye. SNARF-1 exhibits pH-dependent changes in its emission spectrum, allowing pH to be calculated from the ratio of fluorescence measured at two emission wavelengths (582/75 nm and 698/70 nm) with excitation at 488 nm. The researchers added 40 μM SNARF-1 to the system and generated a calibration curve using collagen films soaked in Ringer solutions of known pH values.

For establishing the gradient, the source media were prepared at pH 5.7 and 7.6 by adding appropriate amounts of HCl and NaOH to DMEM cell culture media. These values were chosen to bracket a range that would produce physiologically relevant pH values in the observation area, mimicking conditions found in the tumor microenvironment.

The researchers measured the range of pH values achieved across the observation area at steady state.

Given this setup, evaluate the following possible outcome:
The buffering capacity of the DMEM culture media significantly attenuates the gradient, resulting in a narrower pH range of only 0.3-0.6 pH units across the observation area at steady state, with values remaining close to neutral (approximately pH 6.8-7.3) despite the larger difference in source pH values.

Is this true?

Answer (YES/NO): NO